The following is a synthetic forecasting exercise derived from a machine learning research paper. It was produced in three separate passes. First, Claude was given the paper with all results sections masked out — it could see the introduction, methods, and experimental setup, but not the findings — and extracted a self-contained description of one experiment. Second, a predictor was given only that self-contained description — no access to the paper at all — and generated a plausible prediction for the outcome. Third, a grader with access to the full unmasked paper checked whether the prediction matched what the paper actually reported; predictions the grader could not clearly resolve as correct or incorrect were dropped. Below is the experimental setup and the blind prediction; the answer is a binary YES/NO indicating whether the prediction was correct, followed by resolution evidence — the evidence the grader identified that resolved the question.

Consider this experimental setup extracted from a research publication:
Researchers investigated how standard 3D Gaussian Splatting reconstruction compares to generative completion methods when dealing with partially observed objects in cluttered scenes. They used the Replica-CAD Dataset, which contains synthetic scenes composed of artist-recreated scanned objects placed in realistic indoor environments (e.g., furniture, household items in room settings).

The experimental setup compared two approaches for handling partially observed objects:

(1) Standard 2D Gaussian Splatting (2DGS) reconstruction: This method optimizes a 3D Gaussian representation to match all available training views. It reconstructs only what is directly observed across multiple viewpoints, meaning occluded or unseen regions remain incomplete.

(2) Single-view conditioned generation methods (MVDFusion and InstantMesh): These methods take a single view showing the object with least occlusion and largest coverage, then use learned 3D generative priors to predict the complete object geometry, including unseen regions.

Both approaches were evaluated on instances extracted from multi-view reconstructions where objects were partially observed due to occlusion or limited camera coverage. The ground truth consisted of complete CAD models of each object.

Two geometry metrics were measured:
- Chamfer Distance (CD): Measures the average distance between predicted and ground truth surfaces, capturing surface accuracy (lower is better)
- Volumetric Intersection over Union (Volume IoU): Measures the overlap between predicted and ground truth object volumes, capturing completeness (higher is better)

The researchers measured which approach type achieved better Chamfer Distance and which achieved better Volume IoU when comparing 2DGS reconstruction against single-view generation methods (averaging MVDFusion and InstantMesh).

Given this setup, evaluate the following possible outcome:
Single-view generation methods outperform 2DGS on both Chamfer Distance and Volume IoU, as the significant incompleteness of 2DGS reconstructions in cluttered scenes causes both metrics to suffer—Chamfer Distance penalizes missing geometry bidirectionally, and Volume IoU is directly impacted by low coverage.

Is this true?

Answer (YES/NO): NO